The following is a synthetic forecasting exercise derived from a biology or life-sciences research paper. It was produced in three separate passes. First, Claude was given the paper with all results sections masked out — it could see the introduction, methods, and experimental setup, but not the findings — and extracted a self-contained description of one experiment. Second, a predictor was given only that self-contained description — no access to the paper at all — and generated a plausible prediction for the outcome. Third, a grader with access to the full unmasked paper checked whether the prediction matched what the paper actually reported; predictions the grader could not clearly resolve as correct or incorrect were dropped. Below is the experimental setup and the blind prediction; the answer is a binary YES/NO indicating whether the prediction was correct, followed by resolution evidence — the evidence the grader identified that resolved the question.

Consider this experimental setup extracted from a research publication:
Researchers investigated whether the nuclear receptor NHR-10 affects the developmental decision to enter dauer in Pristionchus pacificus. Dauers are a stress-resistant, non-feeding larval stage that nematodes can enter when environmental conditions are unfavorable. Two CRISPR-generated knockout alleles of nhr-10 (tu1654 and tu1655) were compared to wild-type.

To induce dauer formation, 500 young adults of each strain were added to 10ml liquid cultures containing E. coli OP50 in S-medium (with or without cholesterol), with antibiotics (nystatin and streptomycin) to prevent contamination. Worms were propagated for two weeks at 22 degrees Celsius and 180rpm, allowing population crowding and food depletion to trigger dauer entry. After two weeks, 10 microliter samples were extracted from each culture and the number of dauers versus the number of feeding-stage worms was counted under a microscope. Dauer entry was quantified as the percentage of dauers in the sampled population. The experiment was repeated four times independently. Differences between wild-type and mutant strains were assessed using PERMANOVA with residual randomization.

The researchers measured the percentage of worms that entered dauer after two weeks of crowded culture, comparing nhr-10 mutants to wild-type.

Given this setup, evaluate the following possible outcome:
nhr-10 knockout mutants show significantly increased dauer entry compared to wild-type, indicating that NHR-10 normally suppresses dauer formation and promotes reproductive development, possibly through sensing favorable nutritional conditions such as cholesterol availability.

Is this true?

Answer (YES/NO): NO